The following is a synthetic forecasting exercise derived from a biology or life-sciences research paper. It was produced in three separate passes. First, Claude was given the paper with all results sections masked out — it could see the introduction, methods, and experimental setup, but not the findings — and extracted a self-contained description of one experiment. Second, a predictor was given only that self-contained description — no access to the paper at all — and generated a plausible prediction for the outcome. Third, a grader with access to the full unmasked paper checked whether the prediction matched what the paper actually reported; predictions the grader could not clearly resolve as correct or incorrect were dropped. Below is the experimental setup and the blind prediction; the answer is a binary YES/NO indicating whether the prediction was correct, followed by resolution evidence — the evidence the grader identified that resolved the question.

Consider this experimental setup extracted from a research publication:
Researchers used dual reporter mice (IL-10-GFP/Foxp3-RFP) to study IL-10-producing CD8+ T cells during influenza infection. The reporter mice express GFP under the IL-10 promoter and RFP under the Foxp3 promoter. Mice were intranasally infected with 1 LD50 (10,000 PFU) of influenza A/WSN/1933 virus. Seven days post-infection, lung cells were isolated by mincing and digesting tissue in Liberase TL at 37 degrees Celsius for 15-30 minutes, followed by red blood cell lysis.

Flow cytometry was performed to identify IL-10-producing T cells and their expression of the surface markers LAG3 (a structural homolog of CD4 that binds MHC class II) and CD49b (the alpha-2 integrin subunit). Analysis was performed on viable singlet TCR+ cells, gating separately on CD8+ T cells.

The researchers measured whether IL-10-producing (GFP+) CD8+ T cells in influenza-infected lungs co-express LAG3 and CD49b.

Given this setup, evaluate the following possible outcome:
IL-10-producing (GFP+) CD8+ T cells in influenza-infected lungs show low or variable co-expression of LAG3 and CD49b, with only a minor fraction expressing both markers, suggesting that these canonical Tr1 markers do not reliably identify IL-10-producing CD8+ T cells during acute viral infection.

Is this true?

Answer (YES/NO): NO